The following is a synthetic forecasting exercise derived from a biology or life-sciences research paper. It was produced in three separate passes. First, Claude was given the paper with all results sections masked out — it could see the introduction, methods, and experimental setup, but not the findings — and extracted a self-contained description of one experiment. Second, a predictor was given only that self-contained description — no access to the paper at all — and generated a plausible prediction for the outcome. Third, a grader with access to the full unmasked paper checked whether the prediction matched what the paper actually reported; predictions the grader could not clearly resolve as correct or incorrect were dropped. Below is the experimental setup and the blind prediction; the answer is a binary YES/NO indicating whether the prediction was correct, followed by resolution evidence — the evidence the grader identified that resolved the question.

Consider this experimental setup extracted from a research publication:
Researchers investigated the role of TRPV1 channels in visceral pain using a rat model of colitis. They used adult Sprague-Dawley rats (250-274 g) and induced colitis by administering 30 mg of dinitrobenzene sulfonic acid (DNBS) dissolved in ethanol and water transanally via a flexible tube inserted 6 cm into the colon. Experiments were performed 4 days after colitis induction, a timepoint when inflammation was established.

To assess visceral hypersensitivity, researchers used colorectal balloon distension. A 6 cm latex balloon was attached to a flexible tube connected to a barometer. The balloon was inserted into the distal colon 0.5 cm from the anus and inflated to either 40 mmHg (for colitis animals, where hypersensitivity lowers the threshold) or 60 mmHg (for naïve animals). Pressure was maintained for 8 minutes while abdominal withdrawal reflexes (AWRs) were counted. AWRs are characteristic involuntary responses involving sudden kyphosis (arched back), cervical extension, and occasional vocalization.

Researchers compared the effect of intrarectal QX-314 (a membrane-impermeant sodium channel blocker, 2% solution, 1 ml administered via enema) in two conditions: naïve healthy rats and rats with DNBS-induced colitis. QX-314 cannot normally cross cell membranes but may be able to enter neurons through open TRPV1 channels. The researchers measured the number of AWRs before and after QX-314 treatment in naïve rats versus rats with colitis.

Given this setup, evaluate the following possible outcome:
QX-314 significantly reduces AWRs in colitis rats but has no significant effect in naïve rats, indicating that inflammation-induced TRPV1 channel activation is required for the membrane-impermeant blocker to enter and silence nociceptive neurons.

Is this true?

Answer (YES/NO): YES